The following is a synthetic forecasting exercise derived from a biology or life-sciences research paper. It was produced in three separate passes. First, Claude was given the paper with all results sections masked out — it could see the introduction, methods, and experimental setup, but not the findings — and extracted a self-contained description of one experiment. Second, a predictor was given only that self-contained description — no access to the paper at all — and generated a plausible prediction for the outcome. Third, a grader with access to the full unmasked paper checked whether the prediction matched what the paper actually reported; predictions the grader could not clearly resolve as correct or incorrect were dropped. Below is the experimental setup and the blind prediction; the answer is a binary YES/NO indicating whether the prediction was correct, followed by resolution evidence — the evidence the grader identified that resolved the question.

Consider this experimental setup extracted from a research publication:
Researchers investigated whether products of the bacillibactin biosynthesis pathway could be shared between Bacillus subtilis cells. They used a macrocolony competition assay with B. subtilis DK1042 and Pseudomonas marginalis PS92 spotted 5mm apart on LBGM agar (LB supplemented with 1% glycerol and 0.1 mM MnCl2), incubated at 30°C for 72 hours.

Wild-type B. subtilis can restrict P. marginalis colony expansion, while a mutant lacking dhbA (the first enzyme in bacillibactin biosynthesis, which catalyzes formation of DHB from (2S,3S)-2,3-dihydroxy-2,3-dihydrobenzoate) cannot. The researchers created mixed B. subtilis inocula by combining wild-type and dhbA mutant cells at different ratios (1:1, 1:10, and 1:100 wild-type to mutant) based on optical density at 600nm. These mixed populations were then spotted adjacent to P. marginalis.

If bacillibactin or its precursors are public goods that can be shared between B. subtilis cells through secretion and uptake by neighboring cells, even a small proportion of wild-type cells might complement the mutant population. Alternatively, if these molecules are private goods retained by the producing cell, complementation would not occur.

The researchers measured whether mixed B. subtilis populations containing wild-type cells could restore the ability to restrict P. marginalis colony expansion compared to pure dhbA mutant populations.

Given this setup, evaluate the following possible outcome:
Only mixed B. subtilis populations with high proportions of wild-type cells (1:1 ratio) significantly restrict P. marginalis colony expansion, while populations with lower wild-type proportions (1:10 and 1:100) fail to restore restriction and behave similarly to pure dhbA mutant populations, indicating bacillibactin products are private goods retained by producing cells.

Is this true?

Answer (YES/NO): NO